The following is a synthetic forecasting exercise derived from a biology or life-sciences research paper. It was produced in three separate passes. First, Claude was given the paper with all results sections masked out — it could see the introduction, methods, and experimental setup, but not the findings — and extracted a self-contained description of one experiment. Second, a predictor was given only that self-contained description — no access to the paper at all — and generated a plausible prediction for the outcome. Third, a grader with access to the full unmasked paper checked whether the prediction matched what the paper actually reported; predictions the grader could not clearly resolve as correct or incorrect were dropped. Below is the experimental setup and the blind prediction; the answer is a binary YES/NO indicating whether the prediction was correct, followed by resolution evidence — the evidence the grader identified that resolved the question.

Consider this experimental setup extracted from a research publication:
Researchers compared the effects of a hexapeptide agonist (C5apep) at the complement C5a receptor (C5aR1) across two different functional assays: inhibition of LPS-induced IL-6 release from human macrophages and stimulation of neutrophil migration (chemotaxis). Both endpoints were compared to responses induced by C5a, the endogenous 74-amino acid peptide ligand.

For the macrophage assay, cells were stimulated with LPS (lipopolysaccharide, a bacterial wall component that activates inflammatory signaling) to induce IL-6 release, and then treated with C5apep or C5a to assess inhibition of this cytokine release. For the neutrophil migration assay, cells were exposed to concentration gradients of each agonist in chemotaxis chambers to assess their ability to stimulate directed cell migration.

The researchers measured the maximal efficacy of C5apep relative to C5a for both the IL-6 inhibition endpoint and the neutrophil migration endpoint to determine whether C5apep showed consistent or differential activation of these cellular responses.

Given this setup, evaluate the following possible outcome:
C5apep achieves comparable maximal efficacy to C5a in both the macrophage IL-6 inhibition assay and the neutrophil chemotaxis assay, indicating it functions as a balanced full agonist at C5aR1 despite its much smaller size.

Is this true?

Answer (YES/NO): NO